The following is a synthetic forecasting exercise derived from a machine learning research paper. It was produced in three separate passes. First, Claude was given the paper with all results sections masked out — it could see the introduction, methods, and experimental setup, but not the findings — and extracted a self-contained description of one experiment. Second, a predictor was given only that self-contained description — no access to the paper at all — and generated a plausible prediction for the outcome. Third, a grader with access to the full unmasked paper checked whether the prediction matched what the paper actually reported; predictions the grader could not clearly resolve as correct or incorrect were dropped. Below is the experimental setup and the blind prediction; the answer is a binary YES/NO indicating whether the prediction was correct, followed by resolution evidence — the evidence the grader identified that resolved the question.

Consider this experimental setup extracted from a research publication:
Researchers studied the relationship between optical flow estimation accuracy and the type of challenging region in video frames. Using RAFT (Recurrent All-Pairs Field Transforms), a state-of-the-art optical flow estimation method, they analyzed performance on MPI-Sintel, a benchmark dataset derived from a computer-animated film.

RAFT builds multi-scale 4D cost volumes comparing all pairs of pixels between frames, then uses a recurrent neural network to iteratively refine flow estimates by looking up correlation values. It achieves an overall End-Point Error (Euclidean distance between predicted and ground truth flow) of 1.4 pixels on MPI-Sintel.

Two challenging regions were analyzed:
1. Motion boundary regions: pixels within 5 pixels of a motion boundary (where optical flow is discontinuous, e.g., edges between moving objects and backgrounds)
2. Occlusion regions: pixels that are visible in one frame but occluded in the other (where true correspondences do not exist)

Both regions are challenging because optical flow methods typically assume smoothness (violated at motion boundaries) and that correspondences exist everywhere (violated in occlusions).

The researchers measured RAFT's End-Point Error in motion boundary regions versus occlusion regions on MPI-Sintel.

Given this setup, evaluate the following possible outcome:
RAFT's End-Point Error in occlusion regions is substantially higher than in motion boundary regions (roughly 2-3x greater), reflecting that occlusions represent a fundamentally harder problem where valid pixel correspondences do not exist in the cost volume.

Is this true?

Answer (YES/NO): NO